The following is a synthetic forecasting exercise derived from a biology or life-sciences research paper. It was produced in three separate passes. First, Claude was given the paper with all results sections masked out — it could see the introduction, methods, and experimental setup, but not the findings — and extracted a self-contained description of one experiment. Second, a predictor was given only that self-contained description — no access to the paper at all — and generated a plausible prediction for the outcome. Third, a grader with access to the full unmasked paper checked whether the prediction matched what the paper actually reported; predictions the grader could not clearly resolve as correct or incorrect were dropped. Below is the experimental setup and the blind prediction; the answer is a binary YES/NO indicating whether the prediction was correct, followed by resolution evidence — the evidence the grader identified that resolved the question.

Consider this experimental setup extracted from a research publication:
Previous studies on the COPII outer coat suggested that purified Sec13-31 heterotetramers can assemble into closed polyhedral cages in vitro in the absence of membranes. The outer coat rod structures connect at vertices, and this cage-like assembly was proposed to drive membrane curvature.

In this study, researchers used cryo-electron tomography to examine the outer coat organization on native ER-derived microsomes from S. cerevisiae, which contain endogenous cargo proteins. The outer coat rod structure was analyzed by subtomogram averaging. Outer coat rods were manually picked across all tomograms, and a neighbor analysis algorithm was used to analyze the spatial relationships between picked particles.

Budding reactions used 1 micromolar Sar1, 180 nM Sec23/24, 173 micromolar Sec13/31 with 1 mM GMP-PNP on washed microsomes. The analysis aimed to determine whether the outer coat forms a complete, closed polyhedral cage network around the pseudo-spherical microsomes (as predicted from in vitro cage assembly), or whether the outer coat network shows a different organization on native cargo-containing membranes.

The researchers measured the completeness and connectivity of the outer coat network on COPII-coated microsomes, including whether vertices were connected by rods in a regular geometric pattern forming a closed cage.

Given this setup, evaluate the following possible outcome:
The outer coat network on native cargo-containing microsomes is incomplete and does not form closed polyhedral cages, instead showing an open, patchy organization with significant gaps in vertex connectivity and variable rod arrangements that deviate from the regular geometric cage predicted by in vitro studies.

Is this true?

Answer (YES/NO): YES